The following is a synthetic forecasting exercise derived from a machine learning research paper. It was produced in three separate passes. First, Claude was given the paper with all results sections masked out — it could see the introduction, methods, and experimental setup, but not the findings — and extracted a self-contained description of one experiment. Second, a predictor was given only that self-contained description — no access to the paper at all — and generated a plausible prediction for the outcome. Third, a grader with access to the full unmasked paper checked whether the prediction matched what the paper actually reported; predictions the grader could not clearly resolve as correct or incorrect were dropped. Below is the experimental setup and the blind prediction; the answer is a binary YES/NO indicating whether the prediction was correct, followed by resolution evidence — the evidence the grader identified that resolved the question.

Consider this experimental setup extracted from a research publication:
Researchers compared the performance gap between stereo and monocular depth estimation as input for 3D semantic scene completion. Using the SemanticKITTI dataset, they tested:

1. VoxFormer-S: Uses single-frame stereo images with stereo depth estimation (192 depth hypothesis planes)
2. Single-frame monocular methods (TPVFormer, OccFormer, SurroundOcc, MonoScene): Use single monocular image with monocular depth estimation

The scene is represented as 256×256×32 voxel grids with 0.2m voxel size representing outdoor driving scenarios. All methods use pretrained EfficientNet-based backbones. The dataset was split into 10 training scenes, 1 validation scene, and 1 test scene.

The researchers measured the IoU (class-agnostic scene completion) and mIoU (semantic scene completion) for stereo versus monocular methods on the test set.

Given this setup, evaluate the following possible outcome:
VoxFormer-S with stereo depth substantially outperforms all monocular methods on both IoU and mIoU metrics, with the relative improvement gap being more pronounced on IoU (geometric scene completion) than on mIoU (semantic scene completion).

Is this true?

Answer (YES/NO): NO